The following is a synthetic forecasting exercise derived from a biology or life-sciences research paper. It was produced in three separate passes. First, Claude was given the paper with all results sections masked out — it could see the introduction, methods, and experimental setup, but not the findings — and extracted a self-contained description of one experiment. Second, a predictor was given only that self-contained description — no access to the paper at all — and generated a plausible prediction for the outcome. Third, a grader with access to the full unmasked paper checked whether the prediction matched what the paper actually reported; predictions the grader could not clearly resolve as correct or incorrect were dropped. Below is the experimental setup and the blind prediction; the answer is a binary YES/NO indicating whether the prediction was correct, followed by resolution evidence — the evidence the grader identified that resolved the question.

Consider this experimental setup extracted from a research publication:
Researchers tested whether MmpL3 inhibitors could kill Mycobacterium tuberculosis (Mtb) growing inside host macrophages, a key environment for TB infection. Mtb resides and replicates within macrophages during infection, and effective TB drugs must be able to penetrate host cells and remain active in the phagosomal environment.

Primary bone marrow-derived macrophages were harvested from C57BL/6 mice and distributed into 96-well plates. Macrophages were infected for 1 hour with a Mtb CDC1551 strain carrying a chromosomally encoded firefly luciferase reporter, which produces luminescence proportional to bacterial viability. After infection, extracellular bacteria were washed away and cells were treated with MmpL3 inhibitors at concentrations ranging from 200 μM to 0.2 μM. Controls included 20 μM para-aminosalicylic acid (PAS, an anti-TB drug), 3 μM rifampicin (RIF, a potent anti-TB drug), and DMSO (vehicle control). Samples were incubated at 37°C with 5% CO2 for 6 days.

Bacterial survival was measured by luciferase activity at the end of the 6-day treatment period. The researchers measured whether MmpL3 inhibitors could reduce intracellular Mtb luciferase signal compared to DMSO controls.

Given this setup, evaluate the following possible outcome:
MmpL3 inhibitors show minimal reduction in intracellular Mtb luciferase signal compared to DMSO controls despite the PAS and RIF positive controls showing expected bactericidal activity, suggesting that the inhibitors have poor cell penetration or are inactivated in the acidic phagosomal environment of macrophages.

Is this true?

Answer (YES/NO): NO